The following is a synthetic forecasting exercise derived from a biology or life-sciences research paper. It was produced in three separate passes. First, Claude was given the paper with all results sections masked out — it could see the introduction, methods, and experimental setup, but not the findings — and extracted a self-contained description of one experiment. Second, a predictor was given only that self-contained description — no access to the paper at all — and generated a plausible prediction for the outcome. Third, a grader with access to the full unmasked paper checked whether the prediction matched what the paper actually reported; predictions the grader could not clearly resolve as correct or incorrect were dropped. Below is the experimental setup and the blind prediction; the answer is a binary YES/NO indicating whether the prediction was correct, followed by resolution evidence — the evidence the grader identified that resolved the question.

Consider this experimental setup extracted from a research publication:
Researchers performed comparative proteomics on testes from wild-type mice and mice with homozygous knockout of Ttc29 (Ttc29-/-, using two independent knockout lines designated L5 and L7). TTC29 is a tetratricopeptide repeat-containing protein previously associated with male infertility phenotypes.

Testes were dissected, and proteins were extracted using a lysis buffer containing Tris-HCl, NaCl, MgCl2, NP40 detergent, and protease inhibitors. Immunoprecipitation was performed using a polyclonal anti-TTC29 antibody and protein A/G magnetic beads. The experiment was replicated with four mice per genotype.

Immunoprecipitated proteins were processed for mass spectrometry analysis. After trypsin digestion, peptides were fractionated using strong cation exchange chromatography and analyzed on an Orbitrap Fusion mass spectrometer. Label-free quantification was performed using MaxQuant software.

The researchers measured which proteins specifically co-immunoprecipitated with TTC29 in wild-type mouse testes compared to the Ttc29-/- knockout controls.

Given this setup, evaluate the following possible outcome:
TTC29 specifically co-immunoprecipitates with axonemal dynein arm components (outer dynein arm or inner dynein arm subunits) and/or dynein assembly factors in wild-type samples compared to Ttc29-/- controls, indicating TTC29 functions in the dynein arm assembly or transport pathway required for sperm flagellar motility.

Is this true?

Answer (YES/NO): YES